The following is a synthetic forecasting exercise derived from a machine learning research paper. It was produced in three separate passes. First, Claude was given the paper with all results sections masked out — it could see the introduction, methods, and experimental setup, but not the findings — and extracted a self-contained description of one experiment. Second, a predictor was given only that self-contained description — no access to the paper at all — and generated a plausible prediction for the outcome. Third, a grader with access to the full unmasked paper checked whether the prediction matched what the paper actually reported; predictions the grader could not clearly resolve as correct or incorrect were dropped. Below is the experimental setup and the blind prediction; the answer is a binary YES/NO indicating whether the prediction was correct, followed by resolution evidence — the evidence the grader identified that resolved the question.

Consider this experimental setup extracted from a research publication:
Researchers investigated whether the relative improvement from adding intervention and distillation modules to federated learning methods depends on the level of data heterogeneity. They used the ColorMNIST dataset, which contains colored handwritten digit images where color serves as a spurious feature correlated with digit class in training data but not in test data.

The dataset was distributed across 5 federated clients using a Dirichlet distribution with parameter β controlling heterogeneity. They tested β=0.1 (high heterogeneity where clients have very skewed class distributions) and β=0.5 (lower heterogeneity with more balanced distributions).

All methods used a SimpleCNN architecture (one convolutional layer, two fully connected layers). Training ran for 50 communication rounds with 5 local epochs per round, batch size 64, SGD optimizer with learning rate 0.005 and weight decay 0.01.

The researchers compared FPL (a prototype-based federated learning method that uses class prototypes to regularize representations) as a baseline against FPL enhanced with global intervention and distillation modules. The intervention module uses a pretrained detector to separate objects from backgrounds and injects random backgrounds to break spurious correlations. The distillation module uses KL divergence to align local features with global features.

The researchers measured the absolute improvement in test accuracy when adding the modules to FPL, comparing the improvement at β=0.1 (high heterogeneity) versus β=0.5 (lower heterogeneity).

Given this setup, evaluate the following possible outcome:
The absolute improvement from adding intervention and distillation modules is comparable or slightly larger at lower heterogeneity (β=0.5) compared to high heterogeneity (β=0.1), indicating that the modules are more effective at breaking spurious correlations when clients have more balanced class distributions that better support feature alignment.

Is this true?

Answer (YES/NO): NO